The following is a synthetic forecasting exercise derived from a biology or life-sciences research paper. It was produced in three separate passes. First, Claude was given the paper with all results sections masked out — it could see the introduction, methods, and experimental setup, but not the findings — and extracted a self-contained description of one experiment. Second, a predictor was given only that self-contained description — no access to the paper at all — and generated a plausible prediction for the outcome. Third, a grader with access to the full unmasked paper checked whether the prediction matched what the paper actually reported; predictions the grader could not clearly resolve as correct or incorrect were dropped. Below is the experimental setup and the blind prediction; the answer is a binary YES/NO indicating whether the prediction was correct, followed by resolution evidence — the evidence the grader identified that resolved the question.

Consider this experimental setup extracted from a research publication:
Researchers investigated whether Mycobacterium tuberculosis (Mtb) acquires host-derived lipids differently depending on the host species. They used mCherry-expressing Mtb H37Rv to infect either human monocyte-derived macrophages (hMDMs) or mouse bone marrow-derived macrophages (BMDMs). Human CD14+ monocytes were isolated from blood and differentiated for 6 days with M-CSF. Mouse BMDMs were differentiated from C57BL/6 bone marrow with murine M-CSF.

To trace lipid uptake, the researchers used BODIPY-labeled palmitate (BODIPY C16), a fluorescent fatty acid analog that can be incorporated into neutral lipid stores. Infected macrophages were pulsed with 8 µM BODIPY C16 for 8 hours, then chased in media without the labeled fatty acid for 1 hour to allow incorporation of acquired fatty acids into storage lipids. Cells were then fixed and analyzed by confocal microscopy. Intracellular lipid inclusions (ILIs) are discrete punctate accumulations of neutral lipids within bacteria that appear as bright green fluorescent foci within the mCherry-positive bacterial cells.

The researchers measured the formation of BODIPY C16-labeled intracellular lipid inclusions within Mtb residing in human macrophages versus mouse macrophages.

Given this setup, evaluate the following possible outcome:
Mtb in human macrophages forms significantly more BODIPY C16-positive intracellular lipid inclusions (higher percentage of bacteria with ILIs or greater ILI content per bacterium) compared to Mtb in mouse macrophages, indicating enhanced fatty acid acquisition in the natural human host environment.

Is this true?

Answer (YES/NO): NO